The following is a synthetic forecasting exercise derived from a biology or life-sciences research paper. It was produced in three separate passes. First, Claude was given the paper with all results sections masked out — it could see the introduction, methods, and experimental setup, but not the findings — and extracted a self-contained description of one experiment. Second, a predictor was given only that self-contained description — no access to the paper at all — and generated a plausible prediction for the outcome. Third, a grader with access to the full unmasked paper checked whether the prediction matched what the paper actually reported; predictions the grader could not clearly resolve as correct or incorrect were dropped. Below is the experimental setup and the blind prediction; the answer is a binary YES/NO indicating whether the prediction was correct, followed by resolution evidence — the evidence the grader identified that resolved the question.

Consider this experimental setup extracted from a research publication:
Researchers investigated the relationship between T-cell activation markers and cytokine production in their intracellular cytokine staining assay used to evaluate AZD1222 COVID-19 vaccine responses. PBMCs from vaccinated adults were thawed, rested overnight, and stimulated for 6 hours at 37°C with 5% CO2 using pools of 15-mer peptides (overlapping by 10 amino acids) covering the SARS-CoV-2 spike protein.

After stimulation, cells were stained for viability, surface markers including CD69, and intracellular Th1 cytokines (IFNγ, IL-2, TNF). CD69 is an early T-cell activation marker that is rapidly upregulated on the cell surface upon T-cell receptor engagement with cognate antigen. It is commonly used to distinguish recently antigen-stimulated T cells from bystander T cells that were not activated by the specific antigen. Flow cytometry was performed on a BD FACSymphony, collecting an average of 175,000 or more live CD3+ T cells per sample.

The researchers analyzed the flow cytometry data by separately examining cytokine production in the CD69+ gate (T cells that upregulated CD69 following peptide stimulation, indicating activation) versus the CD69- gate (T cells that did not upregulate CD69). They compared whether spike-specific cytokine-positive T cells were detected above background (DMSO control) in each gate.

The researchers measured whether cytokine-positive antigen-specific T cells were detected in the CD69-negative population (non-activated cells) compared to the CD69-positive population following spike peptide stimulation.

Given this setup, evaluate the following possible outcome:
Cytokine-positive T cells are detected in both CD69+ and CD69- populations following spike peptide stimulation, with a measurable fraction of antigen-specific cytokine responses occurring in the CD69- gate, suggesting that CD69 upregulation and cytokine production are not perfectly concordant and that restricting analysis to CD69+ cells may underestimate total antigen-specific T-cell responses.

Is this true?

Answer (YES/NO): NO